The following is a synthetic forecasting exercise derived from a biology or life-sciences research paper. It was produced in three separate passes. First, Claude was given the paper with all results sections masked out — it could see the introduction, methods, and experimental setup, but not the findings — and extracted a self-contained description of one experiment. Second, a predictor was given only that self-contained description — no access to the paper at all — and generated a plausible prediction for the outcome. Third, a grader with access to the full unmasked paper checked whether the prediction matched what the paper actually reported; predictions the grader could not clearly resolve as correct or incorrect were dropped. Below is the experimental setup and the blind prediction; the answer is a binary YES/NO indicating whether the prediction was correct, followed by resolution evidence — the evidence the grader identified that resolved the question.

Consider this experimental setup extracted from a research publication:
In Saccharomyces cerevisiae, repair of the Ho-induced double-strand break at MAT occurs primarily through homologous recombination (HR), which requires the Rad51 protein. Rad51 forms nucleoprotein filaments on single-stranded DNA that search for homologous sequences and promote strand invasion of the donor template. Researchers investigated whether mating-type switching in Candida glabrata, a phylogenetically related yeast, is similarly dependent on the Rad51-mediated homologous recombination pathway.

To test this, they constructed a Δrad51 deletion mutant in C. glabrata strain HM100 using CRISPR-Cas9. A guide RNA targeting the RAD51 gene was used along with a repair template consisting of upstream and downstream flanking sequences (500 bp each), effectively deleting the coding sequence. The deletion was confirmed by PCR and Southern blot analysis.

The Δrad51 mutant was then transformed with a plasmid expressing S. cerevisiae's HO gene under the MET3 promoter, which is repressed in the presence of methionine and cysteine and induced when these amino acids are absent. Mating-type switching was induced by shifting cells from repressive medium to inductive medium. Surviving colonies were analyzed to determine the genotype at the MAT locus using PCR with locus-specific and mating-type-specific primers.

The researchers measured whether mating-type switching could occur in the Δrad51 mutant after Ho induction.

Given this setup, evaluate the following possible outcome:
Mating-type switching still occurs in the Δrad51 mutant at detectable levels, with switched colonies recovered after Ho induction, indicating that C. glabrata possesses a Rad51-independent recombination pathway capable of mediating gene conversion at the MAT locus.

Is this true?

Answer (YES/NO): NO